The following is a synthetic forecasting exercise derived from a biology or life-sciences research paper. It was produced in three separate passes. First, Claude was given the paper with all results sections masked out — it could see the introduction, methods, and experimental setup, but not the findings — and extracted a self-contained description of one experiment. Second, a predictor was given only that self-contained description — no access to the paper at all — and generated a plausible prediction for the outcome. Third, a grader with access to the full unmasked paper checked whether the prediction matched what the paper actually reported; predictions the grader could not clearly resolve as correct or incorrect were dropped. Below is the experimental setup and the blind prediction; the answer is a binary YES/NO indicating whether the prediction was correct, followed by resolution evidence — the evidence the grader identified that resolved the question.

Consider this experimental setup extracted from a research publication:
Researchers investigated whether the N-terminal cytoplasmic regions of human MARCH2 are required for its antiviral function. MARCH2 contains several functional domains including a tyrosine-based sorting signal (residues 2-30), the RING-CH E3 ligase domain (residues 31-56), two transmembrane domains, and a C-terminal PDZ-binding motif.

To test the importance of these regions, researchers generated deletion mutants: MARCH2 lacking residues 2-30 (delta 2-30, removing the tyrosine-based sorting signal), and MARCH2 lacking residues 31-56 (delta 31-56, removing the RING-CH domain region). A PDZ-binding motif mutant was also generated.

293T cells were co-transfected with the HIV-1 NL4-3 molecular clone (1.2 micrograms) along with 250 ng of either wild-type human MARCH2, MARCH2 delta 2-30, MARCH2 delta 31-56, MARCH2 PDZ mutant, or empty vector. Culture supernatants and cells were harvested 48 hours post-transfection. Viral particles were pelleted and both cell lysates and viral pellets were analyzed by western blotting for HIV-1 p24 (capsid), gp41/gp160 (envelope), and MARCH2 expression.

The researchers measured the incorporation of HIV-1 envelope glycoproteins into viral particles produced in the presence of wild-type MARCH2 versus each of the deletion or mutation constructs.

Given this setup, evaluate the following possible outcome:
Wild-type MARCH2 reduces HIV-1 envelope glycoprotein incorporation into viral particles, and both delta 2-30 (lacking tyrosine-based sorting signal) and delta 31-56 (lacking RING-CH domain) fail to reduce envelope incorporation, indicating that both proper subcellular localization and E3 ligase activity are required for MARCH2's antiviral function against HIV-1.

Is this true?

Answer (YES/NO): NO